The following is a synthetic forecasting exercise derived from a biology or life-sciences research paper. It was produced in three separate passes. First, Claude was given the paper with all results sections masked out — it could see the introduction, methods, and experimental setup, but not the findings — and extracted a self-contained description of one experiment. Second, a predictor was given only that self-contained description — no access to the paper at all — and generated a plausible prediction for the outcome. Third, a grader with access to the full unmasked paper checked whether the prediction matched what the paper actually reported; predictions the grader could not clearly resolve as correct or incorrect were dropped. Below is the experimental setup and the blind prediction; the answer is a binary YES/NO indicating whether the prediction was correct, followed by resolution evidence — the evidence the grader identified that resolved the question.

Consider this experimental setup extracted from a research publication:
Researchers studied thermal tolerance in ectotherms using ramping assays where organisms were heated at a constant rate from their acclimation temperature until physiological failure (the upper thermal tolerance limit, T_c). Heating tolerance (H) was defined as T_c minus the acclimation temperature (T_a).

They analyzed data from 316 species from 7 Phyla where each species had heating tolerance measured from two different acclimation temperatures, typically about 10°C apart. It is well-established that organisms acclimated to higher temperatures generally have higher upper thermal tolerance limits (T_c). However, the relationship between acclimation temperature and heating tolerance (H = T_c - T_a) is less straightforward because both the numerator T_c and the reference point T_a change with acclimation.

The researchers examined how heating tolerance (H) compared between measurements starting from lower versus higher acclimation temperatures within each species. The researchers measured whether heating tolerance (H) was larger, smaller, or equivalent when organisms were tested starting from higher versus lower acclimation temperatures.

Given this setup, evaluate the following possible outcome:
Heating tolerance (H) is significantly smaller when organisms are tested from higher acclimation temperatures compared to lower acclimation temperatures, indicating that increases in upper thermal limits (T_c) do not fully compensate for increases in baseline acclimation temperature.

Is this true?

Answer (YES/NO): YES